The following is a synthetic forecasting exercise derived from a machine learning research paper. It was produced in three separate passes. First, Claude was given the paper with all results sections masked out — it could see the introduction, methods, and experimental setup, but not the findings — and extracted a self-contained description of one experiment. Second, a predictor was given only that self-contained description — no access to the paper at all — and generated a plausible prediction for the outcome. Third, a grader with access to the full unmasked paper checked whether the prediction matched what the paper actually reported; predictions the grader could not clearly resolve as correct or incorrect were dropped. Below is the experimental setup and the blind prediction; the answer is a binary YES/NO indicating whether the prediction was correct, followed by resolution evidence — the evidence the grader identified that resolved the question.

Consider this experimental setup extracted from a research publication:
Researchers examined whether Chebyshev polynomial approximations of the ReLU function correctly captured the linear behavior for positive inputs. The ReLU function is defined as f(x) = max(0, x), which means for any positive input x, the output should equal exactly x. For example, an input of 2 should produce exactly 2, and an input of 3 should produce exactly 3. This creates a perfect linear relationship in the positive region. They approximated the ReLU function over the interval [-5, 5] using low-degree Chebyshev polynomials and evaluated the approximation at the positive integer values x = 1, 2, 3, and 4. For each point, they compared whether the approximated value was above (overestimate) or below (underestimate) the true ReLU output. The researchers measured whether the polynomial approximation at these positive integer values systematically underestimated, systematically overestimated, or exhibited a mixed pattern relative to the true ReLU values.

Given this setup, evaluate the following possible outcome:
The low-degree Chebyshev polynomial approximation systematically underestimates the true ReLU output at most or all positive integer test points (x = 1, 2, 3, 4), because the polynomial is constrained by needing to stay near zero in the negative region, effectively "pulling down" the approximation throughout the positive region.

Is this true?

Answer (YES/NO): NO